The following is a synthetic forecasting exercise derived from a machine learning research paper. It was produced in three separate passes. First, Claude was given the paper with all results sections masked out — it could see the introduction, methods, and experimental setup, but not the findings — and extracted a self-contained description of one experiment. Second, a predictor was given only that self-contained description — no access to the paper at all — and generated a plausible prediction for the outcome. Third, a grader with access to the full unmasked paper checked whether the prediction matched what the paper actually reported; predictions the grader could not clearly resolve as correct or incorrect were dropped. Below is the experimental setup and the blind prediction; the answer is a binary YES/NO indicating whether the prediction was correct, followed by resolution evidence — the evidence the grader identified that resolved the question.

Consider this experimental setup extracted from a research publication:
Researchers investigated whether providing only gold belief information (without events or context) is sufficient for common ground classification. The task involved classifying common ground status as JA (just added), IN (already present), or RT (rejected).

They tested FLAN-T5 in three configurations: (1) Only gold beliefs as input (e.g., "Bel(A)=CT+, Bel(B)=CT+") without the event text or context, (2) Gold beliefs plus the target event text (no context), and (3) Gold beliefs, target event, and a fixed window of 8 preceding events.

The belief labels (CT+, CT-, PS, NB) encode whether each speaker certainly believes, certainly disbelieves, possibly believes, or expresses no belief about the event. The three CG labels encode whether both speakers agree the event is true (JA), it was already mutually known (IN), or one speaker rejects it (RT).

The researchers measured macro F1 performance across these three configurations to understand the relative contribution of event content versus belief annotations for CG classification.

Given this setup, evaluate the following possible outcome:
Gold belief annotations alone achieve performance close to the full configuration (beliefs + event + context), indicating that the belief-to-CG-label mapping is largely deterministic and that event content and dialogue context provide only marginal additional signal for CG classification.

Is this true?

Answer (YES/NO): NO